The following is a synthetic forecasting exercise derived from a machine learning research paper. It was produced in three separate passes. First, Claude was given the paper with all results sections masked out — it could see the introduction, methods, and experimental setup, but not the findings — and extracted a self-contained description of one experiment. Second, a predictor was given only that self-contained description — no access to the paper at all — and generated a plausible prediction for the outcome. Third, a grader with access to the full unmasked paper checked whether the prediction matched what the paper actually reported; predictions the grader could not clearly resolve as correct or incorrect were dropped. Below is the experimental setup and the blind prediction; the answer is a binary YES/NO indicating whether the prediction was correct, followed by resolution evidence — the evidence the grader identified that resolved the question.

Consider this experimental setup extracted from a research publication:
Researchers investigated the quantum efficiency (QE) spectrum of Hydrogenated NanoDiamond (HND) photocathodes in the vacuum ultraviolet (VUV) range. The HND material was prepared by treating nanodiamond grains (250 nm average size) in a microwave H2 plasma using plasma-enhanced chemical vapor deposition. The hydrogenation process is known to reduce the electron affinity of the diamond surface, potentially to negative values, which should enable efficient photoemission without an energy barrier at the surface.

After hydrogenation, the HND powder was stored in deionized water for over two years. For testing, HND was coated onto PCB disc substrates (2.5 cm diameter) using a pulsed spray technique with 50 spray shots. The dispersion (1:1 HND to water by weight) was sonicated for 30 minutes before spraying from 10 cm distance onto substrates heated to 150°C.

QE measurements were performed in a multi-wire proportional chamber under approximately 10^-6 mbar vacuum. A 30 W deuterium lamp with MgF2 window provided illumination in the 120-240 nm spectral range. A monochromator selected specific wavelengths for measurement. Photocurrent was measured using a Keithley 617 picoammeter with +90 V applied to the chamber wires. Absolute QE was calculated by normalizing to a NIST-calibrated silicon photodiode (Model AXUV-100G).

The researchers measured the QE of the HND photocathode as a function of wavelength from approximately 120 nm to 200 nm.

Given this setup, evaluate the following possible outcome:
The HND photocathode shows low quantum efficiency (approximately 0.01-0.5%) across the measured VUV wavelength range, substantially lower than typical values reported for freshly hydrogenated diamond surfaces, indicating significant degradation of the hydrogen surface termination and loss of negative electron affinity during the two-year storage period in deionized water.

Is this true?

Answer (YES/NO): NO